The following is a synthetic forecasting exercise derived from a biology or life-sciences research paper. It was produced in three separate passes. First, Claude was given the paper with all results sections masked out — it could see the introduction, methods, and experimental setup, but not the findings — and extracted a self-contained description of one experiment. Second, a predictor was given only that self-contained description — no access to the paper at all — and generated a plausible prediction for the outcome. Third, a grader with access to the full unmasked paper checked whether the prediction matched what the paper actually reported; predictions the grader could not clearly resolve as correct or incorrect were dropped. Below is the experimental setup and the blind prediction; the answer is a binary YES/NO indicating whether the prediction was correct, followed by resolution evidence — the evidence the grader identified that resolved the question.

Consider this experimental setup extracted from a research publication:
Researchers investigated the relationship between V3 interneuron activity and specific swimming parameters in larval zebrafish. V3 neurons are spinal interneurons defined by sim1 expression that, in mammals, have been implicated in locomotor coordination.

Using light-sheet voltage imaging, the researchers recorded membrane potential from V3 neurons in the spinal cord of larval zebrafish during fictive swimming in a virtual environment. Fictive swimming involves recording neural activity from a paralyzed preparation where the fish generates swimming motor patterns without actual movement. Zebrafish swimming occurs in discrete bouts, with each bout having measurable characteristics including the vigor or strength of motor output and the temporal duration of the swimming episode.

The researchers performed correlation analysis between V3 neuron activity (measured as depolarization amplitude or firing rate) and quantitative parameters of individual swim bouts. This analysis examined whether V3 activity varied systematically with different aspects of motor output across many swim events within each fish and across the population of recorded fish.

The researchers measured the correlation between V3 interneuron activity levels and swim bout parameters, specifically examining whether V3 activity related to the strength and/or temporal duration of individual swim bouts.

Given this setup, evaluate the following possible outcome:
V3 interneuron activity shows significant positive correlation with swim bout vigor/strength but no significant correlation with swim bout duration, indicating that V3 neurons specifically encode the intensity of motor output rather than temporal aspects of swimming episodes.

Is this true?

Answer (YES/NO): NO